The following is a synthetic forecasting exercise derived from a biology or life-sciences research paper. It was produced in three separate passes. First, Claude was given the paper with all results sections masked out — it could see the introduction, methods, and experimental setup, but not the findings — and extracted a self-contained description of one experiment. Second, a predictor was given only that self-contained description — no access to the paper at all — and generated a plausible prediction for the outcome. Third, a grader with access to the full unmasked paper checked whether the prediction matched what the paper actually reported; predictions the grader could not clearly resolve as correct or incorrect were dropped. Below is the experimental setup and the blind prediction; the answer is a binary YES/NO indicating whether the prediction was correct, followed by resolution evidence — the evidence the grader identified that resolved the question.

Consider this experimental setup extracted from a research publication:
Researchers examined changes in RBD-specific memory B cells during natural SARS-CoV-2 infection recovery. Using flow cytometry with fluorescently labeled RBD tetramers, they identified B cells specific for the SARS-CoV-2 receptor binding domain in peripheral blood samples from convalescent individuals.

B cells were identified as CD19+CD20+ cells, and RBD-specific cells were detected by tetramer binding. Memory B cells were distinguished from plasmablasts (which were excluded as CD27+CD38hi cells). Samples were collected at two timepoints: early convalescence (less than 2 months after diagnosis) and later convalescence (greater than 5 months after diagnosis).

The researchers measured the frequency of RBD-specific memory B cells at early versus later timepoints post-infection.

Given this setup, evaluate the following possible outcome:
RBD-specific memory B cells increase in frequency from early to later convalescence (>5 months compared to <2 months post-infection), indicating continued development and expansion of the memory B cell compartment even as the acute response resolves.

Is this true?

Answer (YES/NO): NO